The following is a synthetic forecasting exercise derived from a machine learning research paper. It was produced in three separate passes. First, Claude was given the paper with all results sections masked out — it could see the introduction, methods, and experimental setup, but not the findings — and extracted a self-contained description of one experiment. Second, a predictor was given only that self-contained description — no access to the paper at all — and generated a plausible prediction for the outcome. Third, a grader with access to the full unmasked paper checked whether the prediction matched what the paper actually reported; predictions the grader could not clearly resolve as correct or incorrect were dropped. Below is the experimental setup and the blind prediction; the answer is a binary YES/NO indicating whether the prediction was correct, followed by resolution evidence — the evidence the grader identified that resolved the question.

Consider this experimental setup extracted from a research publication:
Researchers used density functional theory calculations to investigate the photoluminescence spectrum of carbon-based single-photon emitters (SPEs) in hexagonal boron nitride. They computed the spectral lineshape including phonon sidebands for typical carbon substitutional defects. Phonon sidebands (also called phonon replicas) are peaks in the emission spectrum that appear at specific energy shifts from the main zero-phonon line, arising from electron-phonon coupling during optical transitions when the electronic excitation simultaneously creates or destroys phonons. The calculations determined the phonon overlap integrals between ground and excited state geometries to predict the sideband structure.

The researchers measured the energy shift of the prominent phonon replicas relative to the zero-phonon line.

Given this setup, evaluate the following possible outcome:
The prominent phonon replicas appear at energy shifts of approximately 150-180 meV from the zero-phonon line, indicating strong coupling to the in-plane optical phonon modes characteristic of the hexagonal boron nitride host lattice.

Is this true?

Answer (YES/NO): NO